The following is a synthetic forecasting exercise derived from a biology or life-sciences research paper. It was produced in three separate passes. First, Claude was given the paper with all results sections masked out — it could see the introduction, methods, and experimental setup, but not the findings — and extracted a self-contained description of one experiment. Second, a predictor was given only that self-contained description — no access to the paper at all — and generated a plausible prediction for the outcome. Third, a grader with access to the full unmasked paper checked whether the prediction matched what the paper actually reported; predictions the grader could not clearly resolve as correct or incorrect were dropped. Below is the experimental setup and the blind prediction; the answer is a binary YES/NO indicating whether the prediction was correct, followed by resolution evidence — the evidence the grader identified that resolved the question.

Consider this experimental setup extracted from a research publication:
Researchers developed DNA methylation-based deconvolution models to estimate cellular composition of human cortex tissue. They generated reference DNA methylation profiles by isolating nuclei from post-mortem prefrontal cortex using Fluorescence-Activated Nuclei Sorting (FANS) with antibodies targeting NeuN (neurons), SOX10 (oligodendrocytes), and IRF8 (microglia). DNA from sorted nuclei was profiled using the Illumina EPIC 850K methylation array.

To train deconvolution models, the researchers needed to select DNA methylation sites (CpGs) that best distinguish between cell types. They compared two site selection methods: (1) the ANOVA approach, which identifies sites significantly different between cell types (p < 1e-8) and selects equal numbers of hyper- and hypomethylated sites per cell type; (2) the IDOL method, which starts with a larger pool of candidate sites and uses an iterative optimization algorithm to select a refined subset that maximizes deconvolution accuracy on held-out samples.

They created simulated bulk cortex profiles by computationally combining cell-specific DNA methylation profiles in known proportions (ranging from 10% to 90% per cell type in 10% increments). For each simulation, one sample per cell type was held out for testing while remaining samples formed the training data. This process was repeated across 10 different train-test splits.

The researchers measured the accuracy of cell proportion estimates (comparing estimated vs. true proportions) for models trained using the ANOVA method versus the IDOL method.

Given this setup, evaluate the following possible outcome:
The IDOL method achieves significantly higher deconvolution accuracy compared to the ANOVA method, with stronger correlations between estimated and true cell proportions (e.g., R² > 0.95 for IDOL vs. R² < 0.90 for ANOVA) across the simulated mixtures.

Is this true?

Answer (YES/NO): NO